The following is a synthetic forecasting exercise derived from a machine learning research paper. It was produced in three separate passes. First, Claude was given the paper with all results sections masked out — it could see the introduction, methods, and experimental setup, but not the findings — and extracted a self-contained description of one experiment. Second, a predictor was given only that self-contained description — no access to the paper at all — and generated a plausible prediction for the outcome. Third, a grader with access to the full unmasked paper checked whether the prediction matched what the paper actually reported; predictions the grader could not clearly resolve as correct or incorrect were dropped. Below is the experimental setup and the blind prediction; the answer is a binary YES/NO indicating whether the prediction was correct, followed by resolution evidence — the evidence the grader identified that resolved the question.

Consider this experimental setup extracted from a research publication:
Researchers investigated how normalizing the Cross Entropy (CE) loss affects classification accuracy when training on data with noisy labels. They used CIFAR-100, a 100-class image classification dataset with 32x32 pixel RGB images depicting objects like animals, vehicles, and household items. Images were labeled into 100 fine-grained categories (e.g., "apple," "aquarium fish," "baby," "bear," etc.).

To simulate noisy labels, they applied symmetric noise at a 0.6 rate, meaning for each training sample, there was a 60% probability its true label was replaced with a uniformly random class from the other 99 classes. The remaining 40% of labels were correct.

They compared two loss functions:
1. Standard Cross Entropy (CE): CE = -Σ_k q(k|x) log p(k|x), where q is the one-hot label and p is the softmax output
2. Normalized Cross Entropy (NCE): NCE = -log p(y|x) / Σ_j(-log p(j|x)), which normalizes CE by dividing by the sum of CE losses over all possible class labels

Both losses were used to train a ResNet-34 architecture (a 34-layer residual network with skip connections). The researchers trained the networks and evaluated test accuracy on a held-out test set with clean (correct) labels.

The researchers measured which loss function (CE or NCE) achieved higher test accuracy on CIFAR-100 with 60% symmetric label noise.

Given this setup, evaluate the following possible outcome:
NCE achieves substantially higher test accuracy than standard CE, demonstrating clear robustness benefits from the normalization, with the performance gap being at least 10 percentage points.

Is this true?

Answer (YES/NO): NO